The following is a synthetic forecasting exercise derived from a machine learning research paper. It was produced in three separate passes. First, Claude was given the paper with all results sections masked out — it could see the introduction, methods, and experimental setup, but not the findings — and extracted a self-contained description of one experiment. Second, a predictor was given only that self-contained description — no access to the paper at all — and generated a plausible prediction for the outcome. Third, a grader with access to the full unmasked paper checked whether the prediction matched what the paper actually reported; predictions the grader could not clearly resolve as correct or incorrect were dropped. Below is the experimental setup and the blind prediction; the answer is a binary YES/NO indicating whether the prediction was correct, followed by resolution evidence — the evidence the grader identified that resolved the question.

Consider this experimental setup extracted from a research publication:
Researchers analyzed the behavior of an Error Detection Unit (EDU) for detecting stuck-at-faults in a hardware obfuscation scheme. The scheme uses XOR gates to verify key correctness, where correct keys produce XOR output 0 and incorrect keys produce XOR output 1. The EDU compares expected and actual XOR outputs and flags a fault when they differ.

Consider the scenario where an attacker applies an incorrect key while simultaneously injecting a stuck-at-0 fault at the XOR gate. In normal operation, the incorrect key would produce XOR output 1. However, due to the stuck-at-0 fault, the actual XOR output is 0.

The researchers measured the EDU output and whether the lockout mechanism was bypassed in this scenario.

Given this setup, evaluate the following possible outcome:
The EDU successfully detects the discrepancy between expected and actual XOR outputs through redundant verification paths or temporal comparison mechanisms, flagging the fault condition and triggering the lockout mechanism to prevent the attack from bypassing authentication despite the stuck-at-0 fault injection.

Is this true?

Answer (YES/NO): NO